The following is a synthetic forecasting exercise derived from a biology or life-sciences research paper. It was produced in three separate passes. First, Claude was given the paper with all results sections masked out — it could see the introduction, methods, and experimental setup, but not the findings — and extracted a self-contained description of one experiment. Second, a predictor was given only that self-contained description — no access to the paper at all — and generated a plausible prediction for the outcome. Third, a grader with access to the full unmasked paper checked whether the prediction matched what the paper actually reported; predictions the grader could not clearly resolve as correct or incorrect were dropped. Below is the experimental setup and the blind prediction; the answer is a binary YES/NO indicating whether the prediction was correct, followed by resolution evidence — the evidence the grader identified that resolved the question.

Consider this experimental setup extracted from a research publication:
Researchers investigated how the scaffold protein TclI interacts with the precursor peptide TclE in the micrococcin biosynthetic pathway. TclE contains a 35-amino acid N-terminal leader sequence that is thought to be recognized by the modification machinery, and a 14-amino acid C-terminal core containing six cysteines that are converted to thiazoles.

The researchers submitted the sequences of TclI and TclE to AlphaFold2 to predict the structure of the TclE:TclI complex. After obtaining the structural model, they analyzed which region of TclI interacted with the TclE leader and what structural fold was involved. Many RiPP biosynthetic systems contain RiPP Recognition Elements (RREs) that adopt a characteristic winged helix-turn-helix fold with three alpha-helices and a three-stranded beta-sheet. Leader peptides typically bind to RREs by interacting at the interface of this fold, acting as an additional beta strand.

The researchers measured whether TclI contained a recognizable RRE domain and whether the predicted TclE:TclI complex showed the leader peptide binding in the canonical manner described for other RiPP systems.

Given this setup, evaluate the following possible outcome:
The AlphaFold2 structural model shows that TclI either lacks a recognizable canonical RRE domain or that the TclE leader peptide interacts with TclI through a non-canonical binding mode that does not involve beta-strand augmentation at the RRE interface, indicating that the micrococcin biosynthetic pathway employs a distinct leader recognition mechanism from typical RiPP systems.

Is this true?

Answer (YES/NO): NO